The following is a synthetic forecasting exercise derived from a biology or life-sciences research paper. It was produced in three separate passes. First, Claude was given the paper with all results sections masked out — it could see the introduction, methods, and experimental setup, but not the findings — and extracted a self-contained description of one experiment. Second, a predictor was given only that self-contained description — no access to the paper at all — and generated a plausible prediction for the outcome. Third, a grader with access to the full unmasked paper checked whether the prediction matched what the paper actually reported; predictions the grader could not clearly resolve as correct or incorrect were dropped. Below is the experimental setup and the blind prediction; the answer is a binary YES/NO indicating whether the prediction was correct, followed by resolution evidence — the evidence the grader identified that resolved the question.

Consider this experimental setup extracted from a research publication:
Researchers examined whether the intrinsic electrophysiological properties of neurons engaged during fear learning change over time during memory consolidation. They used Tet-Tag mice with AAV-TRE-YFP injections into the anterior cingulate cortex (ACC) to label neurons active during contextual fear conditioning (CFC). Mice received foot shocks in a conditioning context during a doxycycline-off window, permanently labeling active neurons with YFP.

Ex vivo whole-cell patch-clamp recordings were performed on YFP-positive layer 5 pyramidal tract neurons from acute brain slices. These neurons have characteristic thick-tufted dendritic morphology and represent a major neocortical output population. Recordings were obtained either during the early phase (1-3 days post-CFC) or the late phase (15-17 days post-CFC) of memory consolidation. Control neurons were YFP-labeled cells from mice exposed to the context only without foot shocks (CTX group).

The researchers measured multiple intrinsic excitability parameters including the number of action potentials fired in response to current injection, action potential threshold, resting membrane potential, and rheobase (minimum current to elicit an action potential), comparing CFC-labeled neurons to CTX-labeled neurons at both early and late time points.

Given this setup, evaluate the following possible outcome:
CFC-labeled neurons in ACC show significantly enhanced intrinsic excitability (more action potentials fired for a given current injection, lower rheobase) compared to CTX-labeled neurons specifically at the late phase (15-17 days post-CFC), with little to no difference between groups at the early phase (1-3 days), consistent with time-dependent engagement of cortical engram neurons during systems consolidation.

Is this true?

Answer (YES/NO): NO